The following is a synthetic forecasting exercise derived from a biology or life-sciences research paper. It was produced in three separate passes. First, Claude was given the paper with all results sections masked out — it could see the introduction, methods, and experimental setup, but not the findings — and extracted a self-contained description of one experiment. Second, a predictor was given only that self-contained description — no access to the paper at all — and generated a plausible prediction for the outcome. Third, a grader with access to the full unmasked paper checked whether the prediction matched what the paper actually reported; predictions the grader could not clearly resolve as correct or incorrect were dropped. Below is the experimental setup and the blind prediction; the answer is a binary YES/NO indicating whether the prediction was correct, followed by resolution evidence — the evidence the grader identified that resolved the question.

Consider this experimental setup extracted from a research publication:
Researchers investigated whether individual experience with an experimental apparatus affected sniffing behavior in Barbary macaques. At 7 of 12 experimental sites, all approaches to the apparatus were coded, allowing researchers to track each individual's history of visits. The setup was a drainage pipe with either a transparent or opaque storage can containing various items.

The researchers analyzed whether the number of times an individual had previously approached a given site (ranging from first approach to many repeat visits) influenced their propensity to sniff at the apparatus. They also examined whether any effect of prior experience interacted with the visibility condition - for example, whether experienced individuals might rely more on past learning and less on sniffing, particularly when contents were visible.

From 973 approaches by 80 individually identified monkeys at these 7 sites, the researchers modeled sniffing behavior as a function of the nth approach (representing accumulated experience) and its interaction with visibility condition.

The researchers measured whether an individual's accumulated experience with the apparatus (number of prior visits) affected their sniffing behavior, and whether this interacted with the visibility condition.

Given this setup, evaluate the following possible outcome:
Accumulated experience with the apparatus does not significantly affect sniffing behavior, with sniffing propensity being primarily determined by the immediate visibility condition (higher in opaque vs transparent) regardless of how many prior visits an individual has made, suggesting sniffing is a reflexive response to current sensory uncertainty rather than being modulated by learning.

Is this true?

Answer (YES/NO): NO